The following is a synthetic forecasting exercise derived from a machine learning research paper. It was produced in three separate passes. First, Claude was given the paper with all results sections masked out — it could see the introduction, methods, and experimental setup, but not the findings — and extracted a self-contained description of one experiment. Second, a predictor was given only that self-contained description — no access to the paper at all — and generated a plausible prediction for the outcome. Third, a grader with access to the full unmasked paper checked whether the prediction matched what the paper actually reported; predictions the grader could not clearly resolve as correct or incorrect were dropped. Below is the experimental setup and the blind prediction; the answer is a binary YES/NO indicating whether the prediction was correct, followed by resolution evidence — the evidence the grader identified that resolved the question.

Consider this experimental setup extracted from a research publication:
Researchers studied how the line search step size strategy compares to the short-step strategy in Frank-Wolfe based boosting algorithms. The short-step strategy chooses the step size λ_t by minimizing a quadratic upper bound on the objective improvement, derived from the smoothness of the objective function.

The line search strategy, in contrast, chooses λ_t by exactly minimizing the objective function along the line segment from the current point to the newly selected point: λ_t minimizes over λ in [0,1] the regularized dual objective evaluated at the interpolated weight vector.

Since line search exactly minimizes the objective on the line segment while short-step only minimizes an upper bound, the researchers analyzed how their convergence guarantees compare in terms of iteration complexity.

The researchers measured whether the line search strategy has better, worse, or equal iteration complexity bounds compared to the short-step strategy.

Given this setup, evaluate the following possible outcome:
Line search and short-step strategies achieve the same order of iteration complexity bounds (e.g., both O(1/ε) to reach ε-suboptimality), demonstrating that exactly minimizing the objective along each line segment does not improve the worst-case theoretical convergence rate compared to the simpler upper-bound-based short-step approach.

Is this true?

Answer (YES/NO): YES